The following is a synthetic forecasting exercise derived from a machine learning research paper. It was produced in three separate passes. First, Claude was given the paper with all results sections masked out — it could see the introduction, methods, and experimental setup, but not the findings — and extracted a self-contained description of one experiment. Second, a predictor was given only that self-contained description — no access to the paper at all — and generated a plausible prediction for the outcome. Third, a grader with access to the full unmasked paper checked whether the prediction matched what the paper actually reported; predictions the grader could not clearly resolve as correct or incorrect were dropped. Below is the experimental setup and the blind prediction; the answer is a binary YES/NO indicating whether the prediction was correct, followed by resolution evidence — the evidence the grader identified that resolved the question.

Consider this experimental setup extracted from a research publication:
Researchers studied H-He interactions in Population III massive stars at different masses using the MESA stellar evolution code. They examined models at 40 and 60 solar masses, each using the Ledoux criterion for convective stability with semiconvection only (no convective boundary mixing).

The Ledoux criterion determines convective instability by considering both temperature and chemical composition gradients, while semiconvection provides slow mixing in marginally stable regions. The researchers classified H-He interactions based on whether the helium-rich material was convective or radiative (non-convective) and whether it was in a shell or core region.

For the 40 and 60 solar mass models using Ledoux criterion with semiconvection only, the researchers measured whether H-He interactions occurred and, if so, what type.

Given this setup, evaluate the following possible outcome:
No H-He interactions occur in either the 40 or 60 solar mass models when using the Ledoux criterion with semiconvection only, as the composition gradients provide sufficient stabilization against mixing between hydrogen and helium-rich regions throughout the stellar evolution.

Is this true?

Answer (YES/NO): NO